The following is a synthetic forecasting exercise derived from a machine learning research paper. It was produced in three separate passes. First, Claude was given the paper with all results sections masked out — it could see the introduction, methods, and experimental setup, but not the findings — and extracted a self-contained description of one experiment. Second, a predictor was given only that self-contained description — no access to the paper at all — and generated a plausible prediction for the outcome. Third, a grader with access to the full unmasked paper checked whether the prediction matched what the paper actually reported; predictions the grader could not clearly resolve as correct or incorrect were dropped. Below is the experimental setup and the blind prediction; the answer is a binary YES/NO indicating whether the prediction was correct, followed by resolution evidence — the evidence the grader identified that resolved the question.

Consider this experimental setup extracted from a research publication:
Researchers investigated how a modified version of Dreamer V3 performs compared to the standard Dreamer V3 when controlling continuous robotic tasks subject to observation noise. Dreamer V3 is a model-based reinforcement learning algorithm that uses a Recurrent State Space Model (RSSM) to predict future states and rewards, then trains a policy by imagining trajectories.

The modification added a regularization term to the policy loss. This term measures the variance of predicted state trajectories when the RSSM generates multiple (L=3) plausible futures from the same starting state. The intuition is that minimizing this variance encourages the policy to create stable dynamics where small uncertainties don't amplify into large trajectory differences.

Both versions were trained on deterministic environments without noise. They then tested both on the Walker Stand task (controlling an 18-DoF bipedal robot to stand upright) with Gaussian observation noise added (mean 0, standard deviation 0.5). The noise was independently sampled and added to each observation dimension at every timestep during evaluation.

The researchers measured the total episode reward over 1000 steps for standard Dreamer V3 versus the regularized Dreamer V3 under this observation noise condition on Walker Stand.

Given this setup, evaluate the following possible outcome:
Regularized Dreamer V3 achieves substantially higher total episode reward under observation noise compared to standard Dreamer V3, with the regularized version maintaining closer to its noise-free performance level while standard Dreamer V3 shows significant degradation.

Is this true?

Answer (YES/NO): NO